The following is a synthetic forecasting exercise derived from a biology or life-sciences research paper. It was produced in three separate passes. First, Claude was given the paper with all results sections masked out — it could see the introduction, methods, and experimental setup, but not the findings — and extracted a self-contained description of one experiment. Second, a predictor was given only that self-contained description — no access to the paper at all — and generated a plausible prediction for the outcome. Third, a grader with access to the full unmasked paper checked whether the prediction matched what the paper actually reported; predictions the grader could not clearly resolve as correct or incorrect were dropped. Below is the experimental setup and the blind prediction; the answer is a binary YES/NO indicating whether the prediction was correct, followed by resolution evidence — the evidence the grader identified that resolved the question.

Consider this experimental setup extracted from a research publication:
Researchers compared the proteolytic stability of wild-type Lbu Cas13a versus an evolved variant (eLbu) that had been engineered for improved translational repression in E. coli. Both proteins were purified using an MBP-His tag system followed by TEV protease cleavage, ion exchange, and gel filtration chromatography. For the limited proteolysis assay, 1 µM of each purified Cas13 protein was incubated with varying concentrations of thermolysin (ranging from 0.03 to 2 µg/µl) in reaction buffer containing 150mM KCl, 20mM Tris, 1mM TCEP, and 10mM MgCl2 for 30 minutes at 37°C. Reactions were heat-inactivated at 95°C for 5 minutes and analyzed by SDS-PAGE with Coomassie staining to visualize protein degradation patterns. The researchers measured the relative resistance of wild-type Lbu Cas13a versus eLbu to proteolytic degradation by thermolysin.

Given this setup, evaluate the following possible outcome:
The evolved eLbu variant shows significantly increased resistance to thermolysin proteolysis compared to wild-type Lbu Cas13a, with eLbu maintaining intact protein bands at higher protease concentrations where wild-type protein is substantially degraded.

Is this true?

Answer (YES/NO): NO